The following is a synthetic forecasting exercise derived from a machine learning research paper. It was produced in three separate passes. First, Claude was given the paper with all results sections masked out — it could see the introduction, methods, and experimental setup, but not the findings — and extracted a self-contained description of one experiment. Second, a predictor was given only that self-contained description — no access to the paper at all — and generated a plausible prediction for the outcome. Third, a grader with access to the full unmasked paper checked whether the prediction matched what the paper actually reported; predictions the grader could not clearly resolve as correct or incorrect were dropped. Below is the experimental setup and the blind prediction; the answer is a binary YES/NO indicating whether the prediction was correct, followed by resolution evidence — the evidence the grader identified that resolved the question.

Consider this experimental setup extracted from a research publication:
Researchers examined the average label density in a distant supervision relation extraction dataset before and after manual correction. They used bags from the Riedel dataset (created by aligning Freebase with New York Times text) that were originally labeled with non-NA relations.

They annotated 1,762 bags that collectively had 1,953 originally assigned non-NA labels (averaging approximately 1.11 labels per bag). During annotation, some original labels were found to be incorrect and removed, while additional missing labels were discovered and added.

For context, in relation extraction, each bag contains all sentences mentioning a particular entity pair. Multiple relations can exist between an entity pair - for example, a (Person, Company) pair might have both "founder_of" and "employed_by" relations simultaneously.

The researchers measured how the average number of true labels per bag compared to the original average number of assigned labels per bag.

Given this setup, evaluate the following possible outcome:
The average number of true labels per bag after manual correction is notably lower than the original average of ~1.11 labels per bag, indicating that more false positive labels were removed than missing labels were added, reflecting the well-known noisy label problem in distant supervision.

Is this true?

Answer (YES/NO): NO